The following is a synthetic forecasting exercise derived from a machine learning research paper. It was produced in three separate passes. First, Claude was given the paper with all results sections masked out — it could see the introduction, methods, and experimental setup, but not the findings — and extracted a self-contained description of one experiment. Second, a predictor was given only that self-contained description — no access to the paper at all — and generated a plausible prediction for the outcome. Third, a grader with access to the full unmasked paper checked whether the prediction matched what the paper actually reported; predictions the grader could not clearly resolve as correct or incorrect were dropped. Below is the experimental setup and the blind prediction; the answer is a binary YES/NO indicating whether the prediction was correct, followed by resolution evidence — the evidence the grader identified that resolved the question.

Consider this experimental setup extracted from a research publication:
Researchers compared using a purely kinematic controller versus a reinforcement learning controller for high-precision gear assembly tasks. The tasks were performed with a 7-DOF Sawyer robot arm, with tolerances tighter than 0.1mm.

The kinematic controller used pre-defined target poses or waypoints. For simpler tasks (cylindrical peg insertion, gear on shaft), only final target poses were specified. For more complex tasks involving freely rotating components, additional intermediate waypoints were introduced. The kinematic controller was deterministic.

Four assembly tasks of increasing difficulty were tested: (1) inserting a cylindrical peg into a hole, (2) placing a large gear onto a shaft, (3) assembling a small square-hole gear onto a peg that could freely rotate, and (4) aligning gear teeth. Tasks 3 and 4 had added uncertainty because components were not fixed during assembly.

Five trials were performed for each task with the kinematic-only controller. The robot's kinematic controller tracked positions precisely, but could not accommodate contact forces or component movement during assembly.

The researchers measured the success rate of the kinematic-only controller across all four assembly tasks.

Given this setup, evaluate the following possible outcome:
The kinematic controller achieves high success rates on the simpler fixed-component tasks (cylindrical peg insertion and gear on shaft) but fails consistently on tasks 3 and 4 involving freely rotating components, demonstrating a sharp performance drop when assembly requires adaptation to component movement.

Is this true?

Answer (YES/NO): NO